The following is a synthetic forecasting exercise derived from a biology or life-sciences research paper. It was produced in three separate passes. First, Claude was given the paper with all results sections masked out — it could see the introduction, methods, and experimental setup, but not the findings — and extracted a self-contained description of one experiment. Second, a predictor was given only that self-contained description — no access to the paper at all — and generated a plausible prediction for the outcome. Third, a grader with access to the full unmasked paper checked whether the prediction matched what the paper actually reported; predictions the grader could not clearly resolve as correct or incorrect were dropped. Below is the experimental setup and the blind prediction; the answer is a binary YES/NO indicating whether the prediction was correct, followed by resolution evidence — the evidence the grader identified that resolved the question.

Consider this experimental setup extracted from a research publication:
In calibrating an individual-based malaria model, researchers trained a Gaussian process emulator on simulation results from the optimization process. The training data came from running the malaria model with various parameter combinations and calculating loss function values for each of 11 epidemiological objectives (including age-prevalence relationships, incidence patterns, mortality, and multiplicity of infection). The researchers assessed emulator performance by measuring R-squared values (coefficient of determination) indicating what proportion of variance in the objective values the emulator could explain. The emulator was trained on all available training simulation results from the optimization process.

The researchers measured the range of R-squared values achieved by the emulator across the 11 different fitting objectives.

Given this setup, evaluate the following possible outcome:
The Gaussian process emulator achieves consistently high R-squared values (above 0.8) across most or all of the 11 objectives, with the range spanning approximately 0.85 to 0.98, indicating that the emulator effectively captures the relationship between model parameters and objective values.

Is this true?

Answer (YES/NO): NO